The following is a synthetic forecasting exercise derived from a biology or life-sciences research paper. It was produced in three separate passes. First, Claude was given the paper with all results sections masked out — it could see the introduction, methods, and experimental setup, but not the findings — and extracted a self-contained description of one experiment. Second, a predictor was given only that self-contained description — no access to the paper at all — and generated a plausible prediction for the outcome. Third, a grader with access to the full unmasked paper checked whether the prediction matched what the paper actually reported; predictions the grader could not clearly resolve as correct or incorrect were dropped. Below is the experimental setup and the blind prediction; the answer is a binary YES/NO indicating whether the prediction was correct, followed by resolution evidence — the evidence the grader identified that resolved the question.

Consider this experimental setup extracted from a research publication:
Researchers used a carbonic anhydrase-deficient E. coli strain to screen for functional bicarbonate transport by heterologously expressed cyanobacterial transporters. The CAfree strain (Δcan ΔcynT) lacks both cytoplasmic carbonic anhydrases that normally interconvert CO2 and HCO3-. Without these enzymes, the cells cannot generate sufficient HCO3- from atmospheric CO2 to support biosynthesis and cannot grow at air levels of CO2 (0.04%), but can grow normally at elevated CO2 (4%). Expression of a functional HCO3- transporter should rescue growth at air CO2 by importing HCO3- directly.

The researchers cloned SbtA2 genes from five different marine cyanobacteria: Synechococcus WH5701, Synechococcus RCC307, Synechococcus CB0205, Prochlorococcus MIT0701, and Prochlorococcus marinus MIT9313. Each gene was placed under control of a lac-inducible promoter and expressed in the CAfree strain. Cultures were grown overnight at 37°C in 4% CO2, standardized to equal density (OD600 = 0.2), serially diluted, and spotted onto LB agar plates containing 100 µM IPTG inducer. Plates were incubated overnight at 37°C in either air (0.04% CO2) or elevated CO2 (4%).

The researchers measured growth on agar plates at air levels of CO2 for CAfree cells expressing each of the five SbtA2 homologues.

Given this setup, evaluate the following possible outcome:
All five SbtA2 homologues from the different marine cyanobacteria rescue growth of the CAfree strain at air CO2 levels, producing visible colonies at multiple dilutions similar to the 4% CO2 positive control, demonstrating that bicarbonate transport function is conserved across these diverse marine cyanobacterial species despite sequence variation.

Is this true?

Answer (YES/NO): NO